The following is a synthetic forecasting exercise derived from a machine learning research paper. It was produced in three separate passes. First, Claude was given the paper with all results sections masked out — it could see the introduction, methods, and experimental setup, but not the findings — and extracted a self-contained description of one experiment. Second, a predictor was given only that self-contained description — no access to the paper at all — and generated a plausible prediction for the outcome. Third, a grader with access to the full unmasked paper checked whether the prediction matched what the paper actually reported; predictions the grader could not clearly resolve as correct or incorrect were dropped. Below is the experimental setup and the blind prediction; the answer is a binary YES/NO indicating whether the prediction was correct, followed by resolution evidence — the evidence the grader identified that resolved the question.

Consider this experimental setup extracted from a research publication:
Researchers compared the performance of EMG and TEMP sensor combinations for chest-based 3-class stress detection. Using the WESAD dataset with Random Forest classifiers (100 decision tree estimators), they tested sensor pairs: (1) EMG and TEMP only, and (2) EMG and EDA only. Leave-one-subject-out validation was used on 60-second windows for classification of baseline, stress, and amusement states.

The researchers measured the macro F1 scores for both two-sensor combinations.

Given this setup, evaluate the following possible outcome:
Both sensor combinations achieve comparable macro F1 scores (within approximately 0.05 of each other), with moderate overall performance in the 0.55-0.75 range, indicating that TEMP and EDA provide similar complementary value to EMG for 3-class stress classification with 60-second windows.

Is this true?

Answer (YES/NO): NO